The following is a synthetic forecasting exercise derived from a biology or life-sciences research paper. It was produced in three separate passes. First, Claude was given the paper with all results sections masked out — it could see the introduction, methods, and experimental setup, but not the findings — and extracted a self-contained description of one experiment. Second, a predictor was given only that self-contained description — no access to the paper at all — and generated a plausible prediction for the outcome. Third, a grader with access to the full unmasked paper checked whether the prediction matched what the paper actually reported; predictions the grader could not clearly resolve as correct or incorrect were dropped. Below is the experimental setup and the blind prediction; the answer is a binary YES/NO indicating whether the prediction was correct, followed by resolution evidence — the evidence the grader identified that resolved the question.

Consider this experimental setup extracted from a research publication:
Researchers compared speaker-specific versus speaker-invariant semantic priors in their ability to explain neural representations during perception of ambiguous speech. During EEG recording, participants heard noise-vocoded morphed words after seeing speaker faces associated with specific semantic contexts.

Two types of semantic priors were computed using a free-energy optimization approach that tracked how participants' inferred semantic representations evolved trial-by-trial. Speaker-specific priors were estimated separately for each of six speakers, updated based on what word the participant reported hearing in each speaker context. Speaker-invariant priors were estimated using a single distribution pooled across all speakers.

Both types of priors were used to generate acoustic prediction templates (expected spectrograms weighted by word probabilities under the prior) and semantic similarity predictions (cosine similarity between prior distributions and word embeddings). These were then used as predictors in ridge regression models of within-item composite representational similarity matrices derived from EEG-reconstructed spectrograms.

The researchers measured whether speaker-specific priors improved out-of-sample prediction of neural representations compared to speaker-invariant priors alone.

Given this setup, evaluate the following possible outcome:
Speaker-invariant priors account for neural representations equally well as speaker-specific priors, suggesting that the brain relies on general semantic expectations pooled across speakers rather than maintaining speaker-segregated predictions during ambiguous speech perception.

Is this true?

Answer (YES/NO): NO